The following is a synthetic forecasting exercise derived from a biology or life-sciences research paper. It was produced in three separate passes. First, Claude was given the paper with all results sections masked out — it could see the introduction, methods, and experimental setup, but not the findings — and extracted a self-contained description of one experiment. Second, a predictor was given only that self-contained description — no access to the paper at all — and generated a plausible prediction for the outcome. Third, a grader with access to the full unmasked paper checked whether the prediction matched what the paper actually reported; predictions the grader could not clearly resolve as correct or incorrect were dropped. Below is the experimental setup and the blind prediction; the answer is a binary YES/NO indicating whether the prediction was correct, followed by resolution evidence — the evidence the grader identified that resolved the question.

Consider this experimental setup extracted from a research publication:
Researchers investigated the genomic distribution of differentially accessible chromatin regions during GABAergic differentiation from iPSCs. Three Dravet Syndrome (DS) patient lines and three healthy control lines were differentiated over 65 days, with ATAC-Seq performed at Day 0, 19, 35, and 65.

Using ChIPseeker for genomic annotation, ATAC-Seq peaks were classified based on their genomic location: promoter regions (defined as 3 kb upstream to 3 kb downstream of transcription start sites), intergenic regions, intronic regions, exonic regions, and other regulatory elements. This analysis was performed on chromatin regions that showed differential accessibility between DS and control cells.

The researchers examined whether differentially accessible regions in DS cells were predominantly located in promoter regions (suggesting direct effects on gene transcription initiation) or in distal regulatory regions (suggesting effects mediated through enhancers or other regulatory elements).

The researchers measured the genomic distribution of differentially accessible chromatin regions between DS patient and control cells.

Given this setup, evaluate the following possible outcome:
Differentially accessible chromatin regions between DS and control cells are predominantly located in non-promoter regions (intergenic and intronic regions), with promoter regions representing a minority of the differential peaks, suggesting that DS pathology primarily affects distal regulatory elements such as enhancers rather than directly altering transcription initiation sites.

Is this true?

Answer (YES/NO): NO